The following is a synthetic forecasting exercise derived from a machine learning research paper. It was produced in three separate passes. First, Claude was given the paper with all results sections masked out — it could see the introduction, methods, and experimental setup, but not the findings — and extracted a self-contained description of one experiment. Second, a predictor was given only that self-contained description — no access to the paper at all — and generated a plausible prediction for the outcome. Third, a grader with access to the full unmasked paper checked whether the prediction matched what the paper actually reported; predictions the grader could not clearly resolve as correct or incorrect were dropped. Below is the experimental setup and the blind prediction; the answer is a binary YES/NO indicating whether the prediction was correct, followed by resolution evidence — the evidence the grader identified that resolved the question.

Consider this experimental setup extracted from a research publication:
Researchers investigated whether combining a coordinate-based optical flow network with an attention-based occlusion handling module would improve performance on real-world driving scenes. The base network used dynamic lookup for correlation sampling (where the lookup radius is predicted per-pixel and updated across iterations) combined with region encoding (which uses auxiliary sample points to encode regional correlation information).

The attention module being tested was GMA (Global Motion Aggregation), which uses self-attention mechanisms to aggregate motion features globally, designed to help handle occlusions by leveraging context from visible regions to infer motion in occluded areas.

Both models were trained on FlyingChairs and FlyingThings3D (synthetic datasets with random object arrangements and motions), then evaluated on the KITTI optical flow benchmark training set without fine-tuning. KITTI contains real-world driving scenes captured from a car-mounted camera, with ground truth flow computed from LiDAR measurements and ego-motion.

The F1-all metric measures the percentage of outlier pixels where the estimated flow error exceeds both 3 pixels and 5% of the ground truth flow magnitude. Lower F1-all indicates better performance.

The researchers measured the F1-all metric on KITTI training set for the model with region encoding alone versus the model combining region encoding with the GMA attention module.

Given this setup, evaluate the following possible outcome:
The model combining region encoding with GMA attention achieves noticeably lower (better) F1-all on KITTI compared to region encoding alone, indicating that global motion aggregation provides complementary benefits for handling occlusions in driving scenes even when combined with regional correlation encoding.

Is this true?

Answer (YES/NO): NO